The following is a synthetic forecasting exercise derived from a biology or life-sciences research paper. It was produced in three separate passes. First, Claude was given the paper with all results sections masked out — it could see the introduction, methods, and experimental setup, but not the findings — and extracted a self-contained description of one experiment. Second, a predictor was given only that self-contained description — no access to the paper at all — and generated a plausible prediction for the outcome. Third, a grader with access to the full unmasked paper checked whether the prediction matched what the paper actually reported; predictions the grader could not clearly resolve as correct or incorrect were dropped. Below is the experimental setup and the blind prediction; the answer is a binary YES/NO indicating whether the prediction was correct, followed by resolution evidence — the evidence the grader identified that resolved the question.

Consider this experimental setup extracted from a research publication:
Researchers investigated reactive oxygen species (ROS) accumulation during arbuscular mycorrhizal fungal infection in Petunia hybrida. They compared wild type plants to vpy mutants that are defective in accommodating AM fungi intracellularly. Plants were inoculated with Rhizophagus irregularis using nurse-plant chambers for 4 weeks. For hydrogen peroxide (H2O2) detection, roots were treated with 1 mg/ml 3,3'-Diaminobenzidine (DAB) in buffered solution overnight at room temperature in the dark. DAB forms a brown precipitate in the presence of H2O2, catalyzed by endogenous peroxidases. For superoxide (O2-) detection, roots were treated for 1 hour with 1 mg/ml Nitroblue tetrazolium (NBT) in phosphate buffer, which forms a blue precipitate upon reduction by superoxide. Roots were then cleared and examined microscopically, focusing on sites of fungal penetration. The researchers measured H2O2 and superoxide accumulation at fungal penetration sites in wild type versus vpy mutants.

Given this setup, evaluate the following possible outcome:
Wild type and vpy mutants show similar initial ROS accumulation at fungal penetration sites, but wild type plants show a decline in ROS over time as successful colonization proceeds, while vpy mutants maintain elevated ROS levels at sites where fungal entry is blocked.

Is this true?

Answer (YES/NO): NO